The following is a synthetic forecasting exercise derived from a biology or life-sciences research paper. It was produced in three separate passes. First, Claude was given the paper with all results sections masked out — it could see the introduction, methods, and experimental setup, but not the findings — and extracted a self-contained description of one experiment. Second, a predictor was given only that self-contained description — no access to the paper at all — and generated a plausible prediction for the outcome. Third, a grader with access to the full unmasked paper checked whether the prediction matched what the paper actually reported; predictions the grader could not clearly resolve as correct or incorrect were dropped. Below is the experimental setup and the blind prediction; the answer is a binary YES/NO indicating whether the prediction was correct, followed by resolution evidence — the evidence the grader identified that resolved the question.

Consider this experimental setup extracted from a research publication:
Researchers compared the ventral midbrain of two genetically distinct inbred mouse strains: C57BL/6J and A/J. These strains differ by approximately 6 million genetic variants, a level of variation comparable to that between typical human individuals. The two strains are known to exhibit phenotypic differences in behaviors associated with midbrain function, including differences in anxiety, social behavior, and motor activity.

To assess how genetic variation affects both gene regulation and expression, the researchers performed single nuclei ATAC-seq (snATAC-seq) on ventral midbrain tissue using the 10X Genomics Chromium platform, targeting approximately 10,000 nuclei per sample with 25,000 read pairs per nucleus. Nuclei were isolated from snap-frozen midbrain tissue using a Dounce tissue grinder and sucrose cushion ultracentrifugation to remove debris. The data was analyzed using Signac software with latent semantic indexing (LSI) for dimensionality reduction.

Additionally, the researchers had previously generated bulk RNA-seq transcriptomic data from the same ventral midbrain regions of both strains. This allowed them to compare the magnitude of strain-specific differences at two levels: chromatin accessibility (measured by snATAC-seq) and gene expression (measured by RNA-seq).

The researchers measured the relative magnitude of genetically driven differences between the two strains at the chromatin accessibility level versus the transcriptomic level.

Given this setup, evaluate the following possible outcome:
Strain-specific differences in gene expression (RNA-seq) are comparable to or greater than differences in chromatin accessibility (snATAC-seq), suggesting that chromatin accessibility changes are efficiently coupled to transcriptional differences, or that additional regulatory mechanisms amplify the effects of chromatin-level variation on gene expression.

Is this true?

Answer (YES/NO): YES